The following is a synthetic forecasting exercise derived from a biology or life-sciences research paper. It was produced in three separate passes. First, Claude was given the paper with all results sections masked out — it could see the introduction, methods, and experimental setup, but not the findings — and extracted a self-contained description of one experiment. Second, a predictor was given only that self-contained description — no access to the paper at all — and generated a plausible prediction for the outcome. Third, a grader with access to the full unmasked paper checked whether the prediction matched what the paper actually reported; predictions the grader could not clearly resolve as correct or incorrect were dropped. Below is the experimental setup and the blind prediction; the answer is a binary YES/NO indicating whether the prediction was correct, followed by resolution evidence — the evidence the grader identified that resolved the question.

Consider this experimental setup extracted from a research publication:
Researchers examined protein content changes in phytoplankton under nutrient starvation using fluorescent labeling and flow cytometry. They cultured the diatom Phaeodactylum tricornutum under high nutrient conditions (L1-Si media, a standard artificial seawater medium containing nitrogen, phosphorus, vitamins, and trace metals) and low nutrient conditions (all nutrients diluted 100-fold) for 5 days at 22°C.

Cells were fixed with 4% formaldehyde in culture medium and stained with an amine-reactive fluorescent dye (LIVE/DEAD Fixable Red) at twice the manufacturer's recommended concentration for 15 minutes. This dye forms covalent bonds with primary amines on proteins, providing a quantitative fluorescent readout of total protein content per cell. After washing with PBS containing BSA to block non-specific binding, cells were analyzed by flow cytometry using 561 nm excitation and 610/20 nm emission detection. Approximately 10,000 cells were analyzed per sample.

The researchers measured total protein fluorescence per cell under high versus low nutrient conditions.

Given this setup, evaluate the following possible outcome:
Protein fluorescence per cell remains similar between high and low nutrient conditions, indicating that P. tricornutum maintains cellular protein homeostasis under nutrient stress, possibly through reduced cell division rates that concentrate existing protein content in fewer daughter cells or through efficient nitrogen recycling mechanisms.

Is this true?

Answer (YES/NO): NO